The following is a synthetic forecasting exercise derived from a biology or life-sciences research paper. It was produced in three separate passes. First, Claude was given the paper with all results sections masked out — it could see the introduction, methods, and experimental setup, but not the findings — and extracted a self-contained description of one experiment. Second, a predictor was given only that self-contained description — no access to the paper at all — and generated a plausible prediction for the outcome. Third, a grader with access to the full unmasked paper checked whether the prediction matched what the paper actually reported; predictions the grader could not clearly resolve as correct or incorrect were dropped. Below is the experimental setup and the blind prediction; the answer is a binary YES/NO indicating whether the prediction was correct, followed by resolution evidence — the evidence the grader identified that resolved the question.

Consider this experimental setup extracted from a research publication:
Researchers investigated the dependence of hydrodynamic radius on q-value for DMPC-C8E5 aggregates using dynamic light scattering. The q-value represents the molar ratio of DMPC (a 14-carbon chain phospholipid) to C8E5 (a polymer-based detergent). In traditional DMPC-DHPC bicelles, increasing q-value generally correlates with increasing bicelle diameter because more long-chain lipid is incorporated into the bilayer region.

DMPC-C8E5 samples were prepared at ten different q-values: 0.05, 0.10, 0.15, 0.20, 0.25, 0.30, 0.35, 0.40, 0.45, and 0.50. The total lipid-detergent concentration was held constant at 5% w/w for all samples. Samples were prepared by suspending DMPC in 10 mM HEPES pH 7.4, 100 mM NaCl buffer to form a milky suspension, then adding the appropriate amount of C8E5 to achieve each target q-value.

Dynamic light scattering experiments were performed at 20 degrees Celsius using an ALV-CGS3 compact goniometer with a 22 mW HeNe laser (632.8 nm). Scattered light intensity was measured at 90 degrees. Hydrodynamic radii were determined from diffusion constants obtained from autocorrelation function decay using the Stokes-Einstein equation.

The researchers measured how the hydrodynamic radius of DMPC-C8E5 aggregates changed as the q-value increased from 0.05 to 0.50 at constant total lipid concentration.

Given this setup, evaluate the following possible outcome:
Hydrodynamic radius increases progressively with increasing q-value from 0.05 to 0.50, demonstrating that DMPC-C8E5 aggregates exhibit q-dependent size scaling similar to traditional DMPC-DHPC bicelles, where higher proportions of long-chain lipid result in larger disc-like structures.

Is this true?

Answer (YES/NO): NO